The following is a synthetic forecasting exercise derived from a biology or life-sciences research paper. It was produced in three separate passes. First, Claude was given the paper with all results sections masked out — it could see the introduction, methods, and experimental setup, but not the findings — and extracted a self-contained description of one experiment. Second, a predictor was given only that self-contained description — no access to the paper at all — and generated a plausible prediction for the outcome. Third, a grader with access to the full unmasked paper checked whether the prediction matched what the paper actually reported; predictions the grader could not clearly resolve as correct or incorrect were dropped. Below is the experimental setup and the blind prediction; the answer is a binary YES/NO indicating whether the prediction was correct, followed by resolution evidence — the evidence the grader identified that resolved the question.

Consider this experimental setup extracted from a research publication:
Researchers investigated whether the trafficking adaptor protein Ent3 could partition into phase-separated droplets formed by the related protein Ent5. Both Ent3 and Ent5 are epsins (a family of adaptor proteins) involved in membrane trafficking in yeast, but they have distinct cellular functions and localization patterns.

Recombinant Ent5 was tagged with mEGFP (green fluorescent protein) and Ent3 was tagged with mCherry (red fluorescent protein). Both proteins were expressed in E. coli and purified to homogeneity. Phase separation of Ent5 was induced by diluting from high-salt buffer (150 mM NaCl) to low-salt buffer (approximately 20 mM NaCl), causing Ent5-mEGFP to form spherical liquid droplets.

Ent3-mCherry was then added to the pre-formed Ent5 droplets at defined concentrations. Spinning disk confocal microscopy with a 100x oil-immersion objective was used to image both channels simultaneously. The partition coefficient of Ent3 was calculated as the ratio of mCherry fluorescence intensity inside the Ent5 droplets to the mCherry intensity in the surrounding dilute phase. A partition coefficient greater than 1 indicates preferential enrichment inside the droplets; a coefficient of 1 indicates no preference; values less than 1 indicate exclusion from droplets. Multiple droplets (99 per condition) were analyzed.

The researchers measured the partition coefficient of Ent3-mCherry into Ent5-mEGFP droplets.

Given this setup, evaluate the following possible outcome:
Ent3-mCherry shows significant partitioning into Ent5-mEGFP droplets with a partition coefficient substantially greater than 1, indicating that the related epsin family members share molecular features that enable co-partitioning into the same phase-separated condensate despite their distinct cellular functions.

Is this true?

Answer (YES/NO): YES